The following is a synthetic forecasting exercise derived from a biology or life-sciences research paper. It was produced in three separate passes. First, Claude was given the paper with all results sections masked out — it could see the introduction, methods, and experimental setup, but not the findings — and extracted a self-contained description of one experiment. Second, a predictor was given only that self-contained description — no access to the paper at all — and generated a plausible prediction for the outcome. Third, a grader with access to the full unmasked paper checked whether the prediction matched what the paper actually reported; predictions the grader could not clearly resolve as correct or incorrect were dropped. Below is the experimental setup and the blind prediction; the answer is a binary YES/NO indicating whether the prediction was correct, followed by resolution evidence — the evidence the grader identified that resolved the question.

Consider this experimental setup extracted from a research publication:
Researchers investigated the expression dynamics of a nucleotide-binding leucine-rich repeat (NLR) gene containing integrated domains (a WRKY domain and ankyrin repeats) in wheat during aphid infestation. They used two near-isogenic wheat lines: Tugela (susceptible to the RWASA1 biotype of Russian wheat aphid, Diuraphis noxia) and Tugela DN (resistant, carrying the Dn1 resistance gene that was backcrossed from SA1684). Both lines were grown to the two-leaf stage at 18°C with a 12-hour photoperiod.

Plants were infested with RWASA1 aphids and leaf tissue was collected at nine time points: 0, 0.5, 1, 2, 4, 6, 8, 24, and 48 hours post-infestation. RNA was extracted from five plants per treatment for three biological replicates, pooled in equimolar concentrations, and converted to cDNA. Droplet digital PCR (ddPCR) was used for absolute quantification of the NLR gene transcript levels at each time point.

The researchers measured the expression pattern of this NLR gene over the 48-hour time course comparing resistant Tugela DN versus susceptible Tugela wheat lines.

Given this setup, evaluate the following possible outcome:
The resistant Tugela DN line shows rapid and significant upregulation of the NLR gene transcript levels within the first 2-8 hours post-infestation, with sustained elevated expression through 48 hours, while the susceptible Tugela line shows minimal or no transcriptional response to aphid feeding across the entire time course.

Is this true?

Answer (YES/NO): NO